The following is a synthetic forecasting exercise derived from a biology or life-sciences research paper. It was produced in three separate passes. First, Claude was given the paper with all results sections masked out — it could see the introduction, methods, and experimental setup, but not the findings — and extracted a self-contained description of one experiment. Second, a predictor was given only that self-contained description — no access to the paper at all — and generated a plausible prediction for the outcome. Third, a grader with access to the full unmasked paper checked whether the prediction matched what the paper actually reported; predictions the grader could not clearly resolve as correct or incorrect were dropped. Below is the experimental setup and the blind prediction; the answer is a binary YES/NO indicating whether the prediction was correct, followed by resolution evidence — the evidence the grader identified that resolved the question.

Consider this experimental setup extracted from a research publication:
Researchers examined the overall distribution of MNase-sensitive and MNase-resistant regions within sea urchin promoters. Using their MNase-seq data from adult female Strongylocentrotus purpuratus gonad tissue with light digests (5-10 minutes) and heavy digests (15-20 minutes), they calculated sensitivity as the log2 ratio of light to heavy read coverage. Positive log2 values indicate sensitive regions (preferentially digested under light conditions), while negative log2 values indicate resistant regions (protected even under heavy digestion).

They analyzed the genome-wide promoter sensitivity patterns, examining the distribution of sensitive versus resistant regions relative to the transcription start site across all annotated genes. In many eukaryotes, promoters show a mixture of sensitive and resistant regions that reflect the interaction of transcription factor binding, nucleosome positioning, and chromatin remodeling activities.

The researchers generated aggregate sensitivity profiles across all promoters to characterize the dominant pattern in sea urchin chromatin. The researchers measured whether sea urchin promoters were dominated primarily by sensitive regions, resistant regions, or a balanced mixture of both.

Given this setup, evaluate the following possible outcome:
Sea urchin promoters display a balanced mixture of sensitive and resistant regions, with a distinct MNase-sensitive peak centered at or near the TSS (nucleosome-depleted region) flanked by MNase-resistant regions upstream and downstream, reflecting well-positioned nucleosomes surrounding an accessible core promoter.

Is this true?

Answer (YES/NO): NO